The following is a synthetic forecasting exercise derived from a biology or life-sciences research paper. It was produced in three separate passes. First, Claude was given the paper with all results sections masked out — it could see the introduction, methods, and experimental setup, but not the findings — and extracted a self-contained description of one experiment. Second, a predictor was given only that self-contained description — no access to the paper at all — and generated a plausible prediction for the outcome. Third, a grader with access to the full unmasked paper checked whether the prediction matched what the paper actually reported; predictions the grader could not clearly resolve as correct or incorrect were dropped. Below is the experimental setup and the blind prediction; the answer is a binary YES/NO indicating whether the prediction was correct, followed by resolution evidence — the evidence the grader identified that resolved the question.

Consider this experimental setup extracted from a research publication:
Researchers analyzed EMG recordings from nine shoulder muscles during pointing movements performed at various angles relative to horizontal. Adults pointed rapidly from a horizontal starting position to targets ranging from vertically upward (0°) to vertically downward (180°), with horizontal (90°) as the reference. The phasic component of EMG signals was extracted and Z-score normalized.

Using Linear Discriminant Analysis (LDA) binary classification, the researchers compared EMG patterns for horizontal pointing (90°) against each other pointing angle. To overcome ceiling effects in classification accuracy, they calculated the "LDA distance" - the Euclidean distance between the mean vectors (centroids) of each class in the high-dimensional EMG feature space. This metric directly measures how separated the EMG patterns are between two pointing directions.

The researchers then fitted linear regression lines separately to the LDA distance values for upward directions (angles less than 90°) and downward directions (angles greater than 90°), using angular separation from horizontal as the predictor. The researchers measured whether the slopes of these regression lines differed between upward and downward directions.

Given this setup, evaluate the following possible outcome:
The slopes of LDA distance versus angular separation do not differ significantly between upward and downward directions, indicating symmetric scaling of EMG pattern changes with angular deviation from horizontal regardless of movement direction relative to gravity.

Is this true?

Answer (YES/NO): NO